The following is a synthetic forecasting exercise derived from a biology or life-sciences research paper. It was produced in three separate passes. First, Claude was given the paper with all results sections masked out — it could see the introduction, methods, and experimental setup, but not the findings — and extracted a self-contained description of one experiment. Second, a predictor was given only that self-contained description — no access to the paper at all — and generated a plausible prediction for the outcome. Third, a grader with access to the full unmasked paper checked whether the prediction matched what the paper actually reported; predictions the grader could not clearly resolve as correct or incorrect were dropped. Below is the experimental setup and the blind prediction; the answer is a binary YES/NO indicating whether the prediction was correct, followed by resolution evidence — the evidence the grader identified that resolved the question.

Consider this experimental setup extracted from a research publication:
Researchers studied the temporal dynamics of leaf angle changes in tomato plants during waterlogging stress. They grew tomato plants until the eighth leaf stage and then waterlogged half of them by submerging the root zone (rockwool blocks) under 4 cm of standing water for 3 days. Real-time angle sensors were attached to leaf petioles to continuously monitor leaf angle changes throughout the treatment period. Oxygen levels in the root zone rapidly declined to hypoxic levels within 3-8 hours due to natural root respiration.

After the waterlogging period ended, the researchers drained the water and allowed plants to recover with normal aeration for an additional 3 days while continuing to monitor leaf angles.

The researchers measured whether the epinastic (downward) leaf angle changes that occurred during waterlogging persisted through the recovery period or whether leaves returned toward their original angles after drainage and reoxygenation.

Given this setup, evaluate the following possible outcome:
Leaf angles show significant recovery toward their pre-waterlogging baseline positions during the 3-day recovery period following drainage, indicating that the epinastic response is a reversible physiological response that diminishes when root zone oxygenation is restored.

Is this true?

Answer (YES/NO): NO